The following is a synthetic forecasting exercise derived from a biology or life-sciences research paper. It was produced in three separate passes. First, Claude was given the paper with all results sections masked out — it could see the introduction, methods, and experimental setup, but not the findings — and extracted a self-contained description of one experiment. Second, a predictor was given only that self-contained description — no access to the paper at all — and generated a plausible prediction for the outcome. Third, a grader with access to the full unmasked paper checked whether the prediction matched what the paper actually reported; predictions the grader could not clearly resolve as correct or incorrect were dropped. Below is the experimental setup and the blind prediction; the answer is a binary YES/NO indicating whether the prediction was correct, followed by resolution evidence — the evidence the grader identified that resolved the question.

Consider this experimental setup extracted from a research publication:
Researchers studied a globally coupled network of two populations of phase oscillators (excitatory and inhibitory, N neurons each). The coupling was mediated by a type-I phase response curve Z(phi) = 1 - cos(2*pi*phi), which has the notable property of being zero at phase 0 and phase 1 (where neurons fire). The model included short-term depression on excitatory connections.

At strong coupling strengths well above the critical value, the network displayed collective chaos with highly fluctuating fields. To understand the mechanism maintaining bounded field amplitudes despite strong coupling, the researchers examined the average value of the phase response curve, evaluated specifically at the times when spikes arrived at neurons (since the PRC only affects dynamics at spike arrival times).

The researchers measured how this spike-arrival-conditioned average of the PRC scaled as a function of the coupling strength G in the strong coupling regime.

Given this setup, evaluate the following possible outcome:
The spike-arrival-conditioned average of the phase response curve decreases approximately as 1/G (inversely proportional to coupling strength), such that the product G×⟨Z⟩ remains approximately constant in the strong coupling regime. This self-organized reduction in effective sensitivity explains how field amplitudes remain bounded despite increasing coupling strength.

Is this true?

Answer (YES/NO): YES